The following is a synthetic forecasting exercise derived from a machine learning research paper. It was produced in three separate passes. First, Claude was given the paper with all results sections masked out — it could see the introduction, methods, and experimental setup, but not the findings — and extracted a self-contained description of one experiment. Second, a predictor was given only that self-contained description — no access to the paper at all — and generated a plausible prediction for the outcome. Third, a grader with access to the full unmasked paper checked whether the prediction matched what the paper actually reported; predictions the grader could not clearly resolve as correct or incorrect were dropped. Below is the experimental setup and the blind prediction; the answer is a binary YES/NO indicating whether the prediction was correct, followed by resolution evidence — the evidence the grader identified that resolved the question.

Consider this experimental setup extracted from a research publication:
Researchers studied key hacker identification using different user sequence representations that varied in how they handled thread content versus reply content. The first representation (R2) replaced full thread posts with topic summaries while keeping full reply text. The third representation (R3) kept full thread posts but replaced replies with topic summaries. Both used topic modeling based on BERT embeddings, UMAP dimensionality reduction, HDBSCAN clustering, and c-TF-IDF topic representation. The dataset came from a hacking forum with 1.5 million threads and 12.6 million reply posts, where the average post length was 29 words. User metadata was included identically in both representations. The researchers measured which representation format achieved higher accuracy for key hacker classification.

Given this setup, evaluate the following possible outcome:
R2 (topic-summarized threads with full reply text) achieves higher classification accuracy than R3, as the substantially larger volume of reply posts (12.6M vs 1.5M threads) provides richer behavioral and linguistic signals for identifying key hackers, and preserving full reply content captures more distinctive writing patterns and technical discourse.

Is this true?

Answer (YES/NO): NO